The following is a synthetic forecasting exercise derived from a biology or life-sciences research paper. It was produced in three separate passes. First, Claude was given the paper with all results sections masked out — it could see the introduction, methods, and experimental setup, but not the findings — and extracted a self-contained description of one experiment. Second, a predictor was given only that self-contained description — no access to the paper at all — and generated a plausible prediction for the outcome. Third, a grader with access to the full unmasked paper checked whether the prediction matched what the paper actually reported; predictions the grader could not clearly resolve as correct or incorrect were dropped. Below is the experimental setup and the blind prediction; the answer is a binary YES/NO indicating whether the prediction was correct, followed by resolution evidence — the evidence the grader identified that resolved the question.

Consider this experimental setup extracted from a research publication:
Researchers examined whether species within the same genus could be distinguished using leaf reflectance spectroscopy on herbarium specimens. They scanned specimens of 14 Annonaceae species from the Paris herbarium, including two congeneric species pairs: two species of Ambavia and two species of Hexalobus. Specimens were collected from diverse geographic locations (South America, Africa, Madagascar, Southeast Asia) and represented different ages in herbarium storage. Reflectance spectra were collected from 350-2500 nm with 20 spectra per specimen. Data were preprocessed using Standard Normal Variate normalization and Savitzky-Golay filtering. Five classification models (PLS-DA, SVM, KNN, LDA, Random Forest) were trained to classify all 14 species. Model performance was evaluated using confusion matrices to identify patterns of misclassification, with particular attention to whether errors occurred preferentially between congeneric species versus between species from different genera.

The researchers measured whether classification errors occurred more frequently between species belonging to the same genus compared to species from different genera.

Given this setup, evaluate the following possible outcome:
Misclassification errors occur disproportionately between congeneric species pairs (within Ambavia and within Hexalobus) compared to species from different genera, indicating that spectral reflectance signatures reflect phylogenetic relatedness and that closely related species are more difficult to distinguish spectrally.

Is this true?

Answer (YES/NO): NO